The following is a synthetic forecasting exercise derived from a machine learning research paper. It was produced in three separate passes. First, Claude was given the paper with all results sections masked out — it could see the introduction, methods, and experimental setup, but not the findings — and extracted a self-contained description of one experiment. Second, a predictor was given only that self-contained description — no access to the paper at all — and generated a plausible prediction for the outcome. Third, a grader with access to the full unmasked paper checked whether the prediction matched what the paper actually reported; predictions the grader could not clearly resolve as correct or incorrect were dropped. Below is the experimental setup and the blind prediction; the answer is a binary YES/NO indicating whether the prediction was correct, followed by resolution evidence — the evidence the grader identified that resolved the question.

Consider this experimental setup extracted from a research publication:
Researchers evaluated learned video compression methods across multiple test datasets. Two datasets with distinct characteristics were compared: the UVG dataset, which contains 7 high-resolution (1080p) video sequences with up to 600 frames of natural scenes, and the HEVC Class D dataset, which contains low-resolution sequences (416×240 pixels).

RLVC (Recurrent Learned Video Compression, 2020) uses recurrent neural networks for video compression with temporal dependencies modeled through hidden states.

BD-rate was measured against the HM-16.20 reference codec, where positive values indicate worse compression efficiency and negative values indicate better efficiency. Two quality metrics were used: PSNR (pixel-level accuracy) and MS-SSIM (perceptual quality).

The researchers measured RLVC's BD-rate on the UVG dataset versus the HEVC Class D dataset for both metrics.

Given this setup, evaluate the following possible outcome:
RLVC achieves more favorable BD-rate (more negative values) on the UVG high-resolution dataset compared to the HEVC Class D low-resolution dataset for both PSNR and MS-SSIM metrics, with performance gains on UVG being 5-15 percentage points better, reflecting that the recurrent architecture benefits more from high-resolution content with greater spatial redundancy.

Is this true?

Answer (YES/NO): NO